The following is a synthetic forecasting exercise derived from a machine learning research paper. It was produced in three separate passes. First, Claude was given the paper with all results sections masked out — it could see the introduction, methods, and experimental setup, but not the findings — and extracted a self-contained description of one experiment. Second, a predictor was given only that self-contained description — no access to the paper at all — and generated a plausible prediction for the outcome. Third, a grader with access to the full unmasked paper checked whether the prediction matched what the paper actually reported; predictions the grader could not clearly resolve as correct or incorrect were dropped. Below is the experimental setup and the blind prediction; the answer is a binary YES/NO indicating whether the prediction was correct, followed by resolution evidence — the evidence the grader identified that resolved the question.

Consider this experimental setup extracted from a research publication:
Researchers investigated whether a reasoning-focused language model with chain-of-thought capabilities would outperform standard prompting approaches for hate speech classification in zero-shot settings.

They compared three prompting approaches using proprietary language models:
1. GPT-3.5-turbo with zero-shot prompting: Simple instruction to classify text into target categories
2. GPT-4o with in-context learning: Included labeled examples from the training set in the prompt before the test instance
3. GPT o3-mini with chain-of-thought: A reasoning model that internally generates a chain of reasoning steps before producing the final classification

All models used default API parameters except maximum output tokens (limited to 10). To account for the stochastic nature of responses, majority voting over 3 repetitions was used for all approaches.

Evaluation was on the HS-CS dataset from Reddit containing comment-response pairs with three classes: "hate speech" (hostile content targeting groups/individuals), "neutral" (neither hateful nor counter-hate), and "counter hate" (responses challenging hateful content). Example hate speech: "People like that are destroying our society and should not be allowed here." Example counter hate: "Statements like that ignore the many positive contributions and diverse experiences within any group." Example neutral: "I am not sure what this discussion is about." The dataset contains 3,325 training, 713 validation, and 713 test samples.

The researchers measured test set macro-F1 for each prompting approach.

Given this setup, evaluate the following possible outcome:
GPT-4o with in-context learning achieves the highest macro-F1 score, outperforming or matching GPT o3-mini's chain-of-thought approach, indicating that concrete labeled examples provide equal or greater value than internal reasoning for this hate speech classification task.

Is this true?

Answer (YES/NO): YES